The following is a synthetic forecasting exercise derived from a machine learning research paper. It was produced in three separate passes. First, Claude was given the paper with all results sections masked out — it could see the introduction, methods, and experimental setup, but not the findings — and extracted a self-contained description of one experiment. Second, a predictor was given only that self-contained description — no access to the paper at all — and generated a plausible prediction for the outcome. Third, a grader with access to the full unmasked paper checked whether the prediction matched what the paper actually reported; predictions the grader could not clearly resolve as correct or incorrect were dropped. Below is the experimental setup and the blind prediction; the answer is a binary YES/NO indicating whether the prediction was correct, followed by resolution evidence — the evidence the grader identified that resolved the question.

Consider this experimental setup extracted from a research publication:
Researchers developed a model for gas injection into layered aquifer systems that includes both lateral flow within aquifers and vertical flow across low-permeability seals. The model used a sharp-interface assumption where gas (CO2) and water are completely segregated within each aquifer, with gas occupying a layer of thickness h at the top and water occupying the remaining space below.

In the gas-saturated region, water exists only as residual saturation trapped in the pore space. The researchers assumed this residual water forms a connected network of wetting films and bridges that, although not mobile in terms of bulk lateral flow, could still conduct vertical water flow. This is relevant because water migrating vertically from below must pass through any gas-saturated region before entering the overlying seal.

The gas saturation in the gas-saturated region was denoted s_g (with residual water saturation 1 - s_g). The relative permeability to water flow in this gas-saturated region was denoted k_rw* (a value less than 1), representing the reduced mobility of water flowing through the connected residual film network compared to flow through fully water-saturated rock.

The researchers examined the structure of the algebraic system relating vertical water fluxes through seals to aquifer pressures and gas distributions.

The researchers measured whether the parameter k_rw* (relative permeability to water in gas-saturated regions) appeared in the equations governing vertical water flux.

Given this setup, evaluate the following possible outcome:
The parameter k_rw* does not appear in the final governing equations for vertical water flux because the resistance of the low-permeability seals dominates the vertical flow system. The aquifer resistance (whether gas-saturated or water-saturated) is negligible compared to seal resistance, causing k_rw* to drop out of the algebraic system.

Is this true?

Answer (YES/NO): NO